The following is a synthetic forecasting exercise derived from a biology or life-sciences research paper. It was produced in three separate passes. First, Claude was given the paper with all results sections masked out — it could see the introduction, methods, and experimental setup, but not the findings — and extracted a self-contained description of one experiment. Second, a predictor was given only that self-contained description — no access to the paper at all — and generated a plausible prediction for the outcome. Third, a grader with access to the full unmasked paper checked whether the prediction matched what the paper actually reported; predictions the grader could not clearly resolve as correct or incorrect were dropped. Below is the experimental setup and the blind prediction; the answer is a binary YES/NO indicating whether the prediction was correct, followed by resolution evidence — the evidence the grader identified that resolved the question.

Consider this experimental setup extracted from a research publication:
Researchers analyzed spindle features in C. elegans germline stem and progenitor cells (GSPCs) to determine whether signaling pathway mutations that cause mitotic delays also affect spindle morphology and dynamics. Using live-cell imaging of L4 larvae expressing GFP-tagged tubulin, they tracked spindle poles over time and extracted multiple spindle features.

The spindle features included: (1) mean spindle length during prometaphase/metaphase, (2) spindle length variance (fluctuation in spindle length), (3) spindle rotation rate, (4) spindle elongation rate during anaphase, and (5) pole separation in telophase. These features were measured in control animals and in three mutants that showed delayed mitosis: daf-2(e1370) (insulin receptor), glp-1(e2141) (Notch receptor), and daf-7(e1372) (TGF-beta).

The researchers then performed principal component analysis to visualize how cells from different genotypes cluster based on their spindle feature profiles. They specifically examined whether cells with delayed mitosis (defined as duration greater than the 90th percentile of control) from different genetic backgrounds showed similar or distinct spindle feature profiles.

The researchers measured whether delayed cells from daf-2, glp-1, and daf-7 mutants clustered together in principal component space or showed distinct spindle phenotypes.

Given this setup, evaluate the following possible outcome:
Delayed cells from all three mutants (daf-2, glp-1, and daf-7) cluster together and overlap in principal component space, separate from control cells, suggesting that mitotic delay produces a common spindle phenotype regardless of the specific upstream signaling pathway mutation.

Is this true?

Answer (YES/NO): NO